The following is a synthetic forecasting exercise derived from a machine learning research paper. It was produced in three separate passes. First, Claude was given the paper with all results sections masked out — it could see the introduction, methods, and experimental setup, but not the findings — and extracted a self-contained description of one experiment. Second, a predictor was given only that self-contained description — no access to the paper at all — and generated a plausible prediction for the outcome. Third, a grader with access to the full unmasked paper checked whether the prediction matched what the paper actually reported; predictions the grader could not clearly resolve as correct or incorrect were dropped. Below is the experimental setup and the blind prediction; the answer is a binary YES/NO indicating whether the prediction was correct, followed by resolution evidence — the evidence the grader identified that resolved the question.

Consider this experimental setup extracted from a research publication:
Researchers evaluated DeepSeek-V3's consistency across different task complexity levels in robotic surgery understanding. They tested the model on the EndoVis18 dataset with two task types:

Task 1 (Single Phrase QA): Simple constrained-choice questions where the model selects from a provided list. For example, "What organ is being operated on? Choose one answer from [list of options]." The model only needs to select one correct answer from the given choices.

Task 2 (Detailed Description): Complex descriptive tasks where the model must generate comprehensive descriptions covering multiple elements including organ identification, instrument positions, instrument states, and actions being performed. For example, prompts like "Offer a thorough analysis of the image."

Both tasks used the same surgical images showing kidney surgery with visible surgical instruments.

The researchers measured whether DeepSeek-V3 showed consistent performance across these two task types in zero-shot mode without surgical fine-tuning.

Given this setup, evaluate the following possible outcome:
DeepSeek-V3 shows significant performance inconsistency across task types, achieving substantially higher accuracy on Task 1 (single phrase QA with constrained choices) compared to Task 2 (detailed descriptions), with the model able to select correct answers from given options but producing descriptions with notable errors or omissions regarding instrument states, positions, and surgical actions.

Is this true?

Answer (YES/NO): YES